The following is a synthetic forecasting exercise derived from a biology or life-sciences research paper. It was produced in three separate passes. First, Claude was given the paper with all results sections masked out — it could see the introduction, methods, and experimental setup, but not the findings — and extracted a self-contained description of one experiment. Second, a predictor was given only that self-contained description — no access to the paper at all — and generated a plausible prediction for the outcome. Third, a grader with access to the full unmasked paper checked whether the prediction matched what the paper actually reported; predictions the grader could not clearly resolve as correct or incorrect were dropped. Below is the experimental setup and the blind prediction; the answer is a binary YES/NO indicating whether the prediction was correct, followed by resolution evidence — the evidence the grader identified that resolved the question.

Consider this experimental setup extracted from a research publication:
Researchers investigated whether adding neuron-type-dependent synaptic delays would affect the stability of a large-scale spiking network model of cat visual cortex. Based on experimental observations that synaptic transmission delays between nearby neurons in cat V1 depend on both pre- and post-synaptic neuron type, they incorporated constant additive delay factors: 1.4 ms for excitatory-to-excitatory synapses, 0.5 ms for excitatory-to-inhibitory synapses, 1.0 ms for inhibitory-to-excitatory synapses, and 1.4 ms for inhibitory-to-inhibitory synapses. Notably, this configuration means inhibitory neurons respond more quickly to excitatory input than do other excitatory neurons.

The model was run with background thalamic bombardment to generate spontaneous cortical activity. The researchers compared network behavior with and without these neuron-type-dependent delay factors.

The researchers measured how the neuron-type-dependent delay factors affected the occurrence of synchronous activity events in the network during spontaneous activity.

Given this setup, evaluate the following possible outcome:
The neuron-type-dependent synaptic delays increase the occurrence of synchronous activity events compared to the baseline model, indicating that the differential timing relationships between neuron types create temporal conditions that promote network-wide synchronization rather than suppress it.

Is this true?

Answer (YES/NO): NO